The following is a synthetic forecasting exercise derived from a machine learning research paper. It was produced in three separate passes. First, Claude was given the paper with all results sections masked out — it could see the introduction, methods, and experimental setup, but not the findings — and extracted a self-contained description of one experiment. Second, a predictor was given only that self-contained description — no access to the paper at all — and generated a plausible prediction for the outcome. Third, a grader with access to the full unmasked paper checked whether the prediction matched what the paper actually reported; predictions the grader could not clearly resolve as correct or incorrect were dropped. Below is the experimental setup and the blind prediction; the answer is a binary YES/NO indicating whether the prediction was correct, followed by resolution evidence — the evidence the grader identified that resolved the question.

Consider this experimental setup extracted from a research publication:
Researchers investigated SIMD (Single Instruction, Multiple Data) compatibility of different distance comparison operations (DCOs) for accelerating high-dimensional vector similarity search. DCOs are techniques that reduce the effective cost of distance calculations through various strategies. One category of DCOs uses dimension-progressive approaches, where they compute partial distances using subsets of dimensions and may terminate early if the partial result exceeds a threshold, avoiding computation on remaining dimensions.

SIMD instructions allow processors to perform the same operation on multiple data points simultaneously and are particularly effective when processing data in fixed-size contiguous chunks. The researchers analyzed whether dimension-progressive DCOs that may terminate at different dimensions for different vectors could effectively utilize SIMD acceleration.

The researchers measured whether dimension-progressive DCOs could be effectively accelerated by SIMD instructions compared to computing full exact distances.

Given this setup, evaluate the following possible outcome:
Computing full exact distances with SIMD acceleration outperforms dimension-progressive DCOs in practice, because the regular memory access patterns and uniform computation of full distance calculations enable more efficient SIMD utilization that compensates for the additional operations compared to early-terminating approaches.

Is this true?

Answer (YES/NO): YES